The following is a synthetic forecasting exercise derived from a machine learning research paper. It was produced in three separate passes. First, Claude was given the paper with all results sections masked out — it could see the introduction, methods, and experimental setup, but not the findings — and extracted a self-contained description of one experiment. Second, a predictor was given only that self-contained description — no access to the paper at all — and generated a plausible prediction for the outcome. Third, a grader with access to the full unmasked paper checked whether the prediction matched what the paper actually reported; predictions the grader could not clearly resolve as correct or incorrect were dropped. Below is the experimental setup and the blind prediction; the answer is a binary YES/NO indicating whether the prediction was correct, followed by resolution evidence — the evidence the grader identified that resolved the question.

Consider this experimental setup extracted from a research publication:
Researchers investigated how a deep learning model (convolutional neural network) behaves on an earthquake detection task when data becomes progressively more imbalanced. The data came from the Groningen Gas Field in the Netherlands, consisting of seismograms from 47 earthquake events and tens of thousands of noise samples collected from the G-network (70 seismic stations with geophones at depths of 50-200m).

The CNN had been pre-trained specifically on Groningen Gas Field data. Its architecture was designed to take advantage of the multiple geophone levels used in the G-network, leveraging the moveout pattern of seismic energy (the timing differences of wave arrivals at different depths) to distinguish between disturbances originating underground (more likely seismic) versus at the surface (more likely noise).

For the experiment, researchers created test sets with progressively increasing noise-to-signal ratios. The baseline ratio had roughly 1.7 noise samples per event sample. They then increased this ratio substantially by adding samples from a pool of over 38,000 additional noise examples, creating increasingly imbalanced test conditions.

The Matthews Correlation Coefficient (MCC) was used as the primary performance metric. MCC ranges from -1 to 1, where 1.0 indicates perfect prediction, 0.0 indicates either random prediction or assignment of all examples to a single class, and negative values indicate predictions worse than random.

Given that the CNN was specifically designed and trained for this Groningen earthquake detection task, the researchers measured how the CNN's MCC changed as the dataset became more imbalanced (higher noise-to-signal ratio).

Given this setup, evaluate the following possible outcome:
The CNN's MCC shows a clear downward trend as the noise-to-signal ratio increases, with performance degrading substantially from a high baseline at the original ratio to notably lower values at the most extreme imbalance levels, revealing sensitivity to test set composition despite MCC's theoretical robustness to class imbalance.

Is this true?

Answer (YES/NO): NO